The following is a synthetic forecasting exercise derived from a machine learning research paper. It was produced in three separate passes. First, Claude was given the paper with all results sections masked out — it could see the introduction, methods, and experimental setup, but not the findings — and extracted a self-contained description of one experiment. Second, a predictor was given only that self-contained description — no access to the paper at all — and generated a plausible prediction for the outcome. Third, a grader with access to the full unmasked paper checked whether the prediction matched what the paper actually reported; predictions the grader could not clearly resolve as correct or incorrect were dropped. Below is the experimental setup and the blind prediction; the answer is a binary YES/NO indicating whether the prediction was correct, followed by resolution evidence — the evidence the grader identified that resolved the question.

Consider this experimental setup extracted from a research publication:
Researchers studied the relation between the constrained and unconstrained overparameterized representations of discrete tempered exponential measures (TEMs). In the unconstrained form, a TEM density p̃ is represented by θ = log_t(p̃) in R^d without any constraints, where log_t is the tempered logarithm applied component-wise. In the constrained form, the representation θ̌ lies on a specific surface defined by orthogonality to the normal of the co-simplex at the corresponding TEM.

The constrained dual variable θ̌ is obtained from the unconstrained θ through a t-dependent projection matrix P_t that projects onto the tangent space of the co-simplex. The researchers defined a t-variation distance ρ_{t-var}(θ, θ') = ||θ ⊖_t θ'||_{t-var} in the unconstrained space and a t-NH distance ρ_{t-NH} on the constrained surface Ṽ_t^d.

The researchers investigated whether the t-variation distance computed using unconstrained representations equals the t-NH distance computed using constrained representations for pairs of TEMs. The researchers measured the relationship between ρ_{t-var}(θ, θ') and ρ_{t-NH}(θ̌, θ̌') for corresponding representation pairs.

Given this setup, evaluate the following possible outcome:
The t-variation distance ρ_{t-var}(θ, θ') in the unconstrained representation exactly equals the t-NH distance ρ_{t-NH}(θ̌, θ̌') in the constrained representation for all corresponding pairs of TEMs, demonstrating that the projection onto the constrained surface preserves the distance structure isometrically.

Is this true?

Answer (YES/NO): YES